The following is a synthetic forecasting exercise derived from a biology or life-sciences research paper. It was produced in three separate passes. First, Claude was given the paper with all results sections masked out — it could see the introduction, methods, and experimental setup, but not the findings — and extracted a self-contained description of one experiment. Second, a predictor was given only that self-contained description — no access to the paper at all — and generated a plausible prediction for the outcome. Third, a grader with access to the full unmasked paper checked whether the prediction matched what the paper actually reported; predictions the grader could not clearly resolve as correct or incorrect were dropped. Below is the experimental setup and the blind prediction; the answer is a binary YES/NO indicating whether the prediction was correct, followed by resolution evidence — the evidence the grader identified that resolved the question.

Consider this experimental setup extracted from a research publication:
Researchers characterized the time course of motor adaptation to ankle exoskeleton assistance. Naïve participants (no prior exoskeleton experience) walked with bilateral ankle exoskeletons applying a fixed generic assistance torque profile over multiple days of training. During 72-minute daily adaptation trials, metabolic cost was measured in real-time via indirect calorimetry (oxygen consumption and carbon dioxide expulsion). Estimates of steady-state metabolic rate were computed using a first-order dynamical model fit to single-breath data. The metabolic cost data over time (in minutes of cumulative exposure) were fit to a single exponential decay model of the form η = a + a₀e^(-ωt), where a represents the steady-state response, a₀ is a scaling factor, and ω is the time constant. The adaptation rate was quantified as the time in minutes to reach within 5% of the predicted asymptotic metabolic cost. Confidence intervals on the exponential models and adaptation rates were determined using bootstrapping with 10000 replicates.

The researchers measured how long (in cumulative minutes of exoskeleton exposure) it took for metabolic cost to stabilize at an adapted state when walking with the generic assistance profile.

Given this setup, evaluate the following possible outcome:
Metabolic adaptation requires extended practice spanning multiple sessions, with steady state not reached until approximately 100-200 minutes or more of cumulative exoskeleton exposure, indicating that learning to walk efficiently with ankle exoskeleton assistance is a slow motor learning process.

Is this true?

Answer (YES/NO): YES